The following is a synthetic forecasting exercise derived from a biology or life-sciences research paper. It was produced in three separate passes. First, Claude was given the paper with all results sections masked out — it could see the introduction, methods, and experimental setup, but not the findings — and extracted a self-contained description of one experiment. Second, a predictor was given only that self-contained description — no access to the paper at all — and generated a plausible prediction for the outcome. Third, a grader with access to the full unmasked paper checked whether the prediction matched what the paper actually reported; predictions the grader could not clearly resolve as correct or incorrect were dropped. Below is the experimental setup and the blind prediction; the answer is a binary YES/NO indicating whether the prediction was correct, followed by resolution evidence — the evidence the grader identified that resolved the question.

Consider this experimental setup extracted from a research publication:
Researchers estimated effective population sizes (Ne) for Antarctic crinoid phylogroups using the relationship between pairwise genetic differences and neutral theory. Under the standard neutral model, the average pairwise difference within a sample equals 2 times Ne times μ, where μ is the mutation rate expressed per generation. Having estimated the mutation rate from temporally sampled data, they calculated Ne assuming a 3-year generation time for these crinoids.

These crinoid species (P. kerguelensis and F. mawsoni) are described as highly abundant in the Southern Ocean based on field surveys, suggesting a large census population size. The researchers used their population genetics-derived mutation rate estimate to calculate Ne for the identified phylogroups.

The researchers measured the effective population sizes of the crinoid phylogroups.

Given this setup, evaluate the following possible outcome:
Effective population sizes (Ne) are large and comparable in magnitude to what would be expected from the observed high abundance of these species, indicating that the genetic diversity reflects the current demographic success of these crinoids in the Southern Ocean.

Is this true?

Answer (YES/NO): NO